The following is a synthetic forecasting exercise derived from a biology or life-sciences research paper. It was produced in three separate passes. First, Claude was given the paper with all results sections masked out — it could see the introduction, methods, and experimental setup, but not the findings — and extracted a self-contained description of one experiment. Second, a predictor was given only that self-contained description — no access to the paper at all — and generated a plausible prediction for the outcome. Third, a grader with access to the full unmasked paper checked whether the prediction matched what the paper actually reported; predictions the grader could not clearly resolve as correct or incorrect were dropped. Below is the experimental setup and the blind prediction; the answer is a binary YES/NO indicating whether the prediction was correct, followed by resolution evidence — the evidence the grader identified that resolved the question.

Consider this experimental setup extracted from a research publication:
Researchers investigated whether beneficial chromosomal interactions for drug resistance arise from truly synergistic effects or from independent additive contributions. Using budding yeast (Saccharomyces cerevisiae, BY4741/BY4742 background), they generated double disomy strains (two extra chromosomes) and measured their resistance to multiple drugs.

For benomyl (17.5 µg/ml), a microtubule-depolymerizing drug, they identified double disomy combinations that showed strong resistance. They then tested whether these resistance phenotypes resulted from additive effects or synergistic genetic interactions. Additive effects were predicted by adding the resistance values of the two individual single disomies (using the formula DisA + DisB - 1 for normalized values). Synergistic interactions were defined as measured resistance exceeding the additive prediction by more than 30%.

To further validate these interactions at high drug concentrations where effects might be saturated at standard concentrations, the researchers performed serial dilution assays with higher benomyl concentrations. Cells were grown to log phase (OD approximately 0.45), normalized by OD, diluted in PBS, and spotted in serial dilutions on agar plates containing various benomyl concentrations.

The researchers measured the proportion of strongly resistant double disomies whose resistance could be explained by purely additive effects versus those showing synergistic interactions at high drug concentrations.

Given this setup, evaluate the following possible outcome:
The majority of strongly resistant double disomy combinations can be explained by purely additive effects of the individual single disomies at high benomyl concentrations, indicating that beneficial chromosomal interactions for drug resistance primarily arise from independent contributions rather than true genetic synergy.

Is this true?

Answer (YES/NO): NO